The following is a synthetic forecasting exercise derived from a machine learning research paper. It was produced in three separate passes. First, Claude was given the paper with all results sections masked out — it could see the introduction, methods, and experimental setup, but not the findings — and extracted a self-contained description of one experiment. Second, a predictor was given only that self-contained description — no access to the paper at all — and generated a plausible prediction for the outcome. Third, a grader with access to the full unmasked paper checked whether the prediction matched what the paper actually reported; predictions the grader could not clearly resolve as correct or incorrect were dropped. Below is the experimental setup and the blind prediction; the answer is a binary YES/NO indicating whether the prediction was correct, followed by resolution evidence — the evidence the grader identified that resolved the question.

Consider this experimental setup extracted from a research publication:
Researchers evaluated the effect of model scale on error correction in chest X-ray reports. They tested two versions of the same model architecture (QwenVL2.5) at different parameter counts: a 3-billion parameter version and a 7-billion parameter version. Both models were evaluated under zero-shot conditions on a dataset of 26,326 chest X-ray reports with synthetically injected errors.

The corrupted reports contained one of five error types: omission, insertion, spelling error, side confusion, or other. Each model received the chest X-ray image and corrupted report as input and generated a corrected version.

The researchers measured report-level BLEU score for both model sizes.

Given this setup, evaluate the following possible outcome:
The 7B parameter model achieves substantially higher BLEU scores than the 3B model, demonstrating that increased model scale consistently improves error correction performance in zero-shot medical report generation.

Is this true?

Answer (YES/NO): NO